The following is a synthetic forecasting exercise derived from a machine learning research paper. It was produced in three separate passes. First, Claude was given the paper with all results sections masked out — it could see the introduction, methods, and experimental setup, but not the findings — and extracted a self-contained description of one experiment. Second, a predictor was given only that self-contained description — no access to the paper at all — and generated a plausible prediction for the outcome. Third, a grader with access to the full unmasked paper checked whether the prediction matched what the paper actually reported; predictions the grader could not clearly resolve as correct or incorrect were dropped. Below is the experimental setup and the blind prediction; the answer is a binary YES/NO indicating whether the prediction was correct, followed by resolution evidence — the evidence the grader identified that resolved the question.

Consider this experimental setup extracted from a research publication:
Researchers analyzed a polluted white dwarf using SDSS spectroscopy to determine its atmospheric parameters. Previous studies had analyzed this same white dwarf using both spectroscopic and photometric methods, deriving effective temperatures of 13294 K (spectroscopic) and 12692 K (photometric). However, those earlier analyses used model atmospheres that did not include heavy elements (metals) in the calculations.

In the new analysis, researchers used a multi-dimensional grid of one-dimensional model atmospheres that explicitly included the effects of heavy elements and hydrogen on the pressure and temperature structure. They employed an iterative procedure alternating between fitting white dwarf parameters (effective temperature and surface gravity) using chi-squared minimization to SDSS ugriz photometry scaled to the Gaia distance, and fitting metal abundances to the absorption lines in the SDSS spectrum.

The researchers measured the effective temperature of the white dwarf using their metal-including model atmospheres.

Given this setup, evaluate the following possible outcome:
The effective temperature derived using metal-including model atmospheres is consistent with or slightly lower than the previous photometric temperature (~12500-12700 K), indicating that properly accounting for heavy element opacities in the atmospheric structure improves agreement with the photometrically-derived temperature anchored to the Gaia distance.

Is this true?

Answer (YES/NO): NO